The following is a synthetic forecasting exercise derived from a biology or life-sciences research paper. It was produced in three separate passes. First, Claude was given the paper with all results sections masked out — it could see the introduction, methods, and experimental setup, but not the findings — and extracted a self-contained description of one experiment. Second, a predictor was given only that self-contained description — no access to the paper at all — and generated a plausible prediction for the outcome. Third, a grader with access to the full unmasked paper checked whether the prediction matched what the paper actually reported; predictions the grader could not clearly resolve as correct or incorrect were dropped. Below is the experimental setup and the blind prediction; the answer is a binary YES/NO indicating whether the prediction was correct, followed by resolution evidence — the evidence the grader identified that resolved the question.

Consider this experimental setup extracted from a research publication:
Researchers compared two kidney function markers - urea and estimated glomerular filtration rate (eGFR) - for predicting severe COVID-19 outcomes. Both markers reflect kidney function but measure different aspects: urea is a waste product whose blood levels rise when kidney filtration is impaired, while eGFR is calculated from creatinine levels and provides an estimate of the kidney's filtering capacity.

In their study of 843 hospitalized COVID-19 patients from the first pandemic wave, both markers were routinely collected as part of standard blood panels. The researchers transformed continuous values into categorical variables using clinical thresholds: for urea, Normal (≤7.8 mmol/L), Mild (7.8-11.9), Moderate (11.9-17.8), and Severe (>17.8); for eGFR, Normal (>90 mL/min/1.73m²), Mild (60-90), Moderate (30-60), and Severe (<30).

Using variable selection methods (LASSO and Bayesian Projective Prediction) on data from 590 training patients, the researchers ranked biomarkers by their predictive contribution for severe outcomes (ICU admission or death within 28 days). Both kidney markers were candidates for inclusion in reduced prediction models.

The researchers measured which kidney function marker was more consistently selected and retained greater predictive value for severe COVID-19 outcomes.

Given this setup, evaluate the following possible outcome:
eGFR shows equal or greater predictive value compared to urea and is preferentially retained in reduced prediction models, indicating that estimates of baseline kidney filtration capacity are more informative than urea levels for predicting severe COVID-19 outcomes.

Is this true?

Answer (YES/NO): NO